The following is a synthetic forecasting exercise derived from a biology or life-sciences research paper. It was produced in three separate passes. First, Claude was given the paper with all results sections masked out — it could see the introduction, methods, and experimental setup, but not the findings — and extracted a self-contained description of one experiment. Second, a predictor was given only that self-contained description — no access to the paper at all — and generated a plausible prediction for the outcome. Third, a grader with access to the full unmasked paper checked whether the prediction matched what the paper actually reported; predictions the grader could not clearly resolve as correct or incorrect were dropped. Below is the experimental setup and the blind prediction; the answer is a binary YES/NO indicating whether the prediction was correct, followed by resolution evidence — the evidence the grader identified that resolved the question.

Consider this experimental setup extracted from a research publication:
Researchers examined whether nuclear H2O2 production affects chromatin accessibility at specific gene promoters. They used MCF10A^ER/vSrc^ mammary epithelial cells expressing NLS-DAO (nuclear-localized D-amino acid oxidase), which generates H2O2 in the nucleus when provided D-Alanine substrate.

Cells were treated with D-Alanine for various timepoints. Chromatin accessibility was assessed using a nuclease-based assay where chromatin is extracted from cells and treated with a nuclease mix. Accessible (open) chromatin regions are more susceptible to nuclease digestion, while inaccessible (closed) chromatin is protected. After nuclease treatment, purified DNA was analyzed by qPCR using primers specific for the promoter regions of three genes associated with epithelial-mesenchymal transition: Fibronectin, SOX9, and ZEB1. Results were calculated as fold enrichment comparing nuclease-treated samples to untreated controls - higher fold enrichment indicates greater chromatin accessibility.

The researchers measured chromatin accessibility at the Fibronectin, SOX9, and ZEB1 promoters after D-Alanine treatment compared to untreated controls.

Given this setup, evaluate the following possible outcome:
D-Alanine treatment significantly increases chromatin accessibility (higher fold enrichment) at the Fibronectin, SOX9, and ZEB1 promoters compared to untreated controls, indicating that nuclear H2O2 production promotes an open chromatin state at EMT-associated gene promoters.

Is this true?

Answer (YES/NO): YES